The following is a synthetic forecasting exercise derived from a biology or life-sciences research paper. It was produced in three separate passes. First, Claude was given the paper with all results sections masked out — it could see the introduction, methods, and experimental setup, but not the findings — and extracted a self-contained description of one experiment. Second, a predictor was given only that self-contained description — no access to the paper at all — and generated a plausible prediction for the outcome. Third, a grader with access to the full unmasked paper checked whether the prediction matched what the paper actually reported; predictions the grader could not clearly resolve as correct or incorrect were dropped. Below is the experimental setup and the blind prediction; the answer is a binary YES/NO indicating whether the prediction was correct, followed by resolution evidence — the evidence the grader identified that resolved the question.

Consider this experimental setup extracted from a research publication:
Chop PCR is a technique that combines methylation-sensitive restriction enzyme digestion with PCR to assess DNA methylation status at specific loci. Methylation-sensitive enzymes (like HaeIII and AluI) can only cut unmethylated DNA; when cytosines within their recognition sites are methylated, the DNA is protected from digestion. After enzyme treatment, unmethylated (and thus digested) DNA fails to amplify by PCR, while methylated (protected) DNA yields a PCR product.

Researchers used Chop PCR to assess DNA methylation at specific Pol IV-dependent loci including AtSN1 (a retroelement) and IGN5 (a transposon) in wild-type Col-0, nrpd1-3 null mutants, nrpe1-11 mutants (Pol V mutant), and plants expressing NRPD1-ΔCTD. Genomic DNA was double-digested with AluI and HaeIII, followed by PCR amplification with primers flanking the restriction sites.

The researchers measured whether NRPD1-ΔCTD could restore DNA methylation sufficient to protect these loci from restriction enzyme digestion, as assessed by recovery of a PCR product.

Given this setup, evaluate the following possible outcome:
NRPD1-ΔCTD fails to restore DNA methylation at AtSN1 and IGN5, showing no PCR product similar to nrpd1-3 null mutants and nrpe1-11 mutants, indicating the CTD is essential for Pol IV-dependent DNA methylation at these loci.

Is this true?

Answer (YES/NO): NO